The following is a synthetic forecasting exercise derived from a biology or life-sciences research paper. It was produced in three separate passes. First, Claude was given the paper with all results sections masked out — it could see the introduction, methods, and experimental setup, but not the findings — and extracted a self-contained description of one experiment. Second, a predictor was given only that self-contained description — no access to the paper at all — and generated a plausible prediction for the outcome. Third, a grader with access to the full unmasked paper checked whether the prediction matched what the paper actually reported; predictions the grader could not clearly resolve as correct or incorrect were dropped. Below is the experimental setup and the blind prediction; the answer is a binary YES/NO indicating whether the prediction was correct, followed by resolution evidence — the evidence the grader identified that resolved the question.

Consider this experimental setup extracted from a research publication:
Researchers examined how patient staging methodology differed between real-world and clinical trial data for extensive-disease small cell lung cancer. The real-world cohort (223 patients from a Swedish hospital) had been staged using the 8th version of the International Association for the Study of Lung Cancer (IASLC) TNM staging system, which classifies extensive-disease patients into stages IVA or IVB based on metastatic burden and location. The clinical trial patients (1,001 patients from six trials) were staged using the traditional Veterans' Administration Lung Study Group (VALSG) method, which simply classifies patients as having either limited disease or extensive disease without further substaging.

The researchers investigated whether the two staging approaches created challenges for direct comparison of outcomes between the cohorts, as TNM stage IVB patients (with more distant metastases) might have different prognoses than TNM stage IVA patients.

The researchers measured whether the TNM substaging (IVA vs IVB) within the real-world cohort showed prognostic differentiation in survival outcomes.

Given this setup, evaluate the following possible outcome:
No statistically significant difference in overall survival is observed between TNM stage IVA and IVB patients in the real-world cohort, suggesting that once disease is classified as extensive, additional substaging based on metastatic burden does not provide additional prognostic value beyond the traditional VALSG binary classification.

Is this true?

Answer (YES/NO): NO